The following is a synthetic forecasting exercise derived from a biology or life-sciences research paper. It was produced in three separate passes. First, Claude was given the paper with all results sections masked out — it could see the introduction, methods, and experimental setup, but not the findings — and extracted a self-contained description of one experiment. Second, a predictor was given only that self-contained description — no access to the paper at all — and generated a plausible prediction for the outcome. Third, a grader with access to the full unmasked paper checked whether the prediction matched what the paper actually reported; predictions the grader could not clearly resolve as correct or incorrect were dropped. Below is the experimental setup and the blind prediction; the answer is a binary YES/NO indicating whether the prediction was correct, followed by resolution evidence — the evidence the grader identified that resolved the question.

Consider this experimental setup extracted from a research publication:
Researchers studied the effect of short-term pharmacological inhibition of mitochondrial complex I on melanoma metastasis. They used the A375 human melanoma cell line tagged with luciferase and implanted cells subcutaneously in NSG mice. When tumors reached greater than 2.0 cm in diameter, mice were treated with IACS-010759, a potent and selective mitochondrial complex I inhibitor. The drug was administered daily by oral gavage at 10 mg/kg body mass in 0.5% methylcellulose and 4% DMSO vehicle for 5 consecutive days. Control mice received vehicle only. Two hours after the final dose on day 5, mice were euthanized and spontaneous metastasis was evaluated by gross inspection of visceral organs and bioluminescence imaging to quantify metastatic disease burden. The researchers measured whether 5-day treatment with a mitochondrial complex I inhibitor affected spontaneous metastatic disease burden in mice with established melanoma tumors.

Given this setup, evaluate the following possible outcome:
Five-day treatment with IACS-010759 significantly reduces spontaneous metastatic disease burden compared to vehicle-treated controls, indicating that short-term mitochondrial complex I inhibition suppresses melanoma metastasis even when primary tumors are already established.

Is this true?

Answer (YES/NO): NO